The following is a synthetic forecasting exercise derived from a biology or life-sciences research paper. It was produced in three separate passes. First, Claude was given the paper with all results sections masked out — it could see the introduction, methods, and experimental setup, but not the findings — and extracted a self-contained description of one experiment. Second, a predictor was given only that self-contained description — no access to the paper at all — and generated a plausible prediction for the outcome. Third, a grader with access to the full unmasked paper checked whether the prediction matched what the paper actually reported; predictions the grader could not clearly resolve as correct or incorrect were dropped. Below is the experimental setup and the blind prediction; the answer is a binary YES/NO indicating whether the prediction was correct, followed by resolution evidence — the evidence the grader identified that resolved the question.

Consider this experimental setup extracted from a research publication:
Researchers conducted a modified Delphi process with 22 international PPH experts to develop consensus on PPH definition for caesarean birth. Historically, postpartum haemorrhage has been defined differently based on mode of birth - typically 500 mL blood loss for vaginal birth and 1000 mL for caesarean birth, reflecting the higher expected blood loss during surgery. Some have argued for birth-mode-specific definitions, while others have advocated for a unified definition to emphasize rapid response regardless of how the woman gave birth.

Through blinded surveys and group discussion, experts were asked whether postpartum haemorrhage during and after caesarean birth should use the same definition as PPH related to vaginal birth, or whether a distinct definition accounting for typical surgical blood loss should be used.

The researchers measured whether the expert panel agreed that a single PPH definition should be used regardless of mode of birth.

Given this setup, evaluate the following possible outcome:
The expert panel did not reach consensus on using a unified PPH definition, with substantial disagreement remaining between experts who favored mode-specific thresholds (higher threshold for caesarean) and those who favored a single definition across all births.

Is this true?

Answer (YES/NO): NO